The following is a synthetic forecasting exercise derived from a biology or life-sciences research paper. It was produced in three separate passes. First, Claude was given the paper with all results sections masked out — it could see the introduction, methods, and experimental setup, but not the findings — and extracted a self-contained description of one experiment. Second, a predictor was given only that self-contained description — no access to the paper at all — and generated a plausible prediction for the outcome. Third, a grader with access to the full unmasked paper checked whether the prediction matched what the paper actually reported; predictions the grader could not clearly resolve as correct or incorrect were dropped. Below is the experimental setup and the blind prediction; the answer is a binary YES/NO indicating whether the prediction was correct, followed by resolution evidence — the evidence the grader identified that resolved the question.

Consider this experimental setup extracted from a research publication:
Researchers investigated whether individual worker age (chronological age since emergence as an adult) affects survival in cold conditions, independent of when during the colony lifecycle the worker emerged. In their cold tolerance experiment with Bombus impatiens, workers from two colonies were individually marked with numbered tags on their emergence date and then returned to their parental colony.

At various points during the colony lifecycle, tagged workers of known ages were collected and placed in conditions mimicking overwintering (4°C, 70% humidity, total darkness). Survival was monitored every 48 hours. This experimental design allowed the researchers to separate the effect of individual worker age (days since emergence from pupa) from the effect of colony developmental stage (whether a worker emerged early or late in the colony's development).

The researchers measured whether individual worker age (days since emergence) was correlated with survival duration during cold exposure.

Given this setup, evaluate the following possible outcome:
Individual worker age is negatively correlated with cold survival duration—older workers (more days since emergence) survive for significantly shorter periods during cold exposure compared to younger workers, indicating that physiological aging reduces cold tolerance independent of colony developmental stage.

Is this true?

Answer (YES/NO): YES